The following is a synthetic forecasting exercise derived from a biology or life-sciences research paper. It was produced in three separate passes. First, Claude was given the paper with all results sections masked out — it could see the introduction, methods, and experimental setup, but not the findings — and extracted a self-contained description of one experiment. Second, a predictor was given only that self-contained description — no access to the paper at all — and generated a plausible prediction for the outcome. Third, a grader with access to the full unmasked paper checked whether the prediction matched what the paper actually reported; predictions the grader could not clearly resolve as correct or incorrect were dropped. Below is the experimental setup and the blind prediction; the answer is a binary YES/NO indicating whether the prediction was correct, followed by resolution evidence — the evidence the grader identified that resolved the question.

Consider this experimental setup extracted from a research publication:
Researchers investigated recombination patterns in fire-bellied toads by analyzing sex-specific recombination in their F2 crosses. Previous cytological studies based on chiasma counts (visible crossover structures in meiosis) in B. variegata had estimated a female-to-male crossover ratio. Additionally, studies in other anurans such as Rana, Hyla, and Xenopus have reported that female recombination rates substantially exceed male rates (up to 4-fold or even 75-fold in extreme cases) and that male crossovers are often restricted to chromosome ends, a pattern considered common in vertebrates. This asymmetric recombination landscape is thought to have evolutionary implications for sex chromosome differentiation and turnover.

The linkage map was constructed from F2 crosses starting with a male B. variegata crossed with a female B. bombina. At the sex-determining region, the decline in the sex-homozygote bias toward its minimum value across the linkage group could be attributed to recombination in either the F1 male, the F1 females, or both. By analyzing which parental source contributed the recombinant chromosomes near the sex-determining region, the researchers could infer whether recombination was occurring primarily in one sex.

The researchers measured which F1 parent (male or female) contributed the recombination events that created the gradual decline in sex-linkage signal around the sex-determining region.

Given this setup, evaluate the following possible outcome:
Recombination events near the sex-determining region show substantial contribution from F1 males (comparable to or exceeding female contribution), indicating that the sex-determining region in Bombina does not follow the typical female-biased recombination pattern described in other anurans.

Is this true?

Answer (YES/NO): YES